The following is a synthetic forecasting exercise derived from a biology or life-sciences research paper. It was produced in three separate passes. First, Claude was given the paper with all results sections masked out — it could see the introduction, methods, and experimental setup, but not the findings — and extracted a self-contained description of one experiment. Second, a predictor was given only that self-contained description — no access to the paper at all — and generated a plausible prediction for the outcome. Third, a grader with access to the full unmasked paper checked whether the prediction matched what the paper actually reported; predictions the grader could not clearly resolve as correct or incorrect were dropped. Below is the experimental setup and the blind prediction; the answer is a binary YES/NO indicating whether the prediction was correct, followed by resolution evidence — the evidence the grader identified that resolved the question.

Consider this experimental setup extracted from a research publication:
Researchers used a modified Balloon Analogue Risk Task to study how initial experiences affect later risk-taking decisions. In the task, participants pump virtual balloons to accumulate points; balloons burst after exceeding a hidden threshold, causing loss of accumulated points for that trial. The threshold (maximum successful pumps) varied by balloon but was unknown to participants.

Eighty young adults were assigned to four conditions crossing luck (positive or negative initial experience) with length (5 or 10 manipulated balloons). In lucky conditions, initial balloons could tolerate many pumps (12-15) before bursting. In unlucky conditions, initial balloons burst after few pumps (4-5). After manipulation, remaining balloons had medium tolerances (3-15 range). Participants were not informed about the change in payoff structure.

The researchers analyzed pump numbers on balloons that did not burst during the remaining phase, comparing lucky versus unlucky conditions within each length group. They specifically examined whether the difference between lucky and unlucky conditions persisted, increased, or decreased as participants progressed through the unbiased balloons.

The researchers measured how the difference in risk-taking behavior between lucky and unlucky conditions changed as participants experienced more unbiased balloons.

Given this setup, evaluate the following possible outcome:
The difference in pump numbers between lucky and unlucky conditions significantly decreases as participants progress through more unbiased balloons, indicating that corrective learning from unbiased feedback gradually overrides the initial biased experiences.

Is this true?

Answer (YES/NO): YES